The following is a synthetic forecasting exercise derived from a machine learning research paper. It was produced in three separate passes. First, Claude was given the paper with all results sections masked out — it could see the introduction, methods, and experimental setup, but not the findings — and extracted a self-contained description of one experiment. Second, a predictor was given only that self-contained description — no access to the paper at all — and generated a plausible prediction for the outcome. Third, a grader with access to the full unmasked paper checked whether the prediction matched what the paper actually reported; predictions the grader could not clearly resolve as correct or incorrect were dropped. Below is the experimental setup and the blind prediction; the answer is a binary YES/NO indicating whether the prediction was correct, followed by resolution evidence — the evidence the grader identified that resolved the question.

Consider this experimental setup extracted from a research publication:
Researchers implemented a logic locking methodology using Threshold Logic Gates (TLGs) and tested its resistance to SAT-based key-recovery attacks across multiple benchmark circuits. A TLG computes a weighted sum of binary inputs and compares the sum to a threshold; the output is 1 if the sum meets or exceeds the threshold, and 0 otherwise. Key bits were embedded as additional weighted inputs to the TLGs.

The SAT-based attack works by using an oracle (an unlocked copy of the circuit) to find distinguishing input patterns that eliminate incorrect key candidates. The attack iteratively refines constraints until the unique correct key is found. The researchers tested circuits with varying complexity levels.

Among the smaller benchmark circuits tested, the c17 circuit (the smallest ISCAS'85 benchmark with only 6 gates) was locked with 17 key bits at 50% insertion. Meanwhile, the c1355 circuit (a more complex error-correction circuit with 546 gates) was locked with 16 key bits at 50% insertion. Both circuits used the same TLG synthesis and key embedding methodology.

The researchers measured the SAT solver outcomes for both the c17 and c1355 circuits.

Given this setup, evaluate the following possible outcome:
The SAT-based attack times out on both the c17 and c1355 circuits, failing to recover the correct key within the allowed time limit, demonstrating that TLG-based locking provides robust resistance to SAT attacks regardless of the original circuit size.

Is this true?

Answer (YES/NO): NO